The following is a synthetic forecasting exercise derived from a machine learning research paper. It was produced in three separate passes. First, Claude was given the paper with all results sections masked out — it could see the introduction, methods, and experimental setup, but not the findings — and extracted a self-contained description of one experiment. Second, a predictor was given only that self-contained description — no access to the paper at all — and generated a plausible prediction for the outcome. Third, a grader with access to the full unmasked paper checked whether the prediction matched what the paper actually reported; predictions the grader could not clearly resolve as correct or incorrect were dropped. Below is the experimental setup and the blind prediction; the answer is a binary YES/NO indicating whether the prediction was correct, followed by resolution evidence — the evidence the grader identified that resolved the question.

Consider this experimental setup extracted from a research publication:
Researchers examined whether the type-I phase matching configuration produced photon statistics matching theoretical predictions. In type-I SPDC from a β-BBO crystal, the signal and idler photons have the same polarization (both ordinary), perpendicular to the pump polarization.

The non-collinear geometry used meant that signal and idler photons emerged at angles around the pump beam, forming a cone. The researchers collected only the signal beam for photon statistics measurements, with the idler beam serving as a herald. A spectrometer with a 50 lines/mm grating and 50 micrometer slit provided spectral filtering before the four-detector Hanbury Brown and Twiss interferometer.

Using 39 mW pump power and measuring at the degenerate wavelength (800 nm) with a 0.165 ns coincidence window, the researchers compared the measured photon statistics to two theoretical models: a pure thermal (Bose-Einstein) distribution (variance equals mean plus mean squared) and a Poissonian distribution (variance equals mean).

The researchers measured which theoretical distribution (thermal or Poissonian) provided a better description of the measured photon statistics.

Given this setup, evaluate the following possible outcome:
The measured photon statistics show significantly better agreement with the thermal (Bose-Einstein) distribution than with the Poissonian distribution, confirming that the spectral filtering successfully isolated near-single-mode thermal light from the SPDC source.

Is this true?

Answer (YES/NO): YES